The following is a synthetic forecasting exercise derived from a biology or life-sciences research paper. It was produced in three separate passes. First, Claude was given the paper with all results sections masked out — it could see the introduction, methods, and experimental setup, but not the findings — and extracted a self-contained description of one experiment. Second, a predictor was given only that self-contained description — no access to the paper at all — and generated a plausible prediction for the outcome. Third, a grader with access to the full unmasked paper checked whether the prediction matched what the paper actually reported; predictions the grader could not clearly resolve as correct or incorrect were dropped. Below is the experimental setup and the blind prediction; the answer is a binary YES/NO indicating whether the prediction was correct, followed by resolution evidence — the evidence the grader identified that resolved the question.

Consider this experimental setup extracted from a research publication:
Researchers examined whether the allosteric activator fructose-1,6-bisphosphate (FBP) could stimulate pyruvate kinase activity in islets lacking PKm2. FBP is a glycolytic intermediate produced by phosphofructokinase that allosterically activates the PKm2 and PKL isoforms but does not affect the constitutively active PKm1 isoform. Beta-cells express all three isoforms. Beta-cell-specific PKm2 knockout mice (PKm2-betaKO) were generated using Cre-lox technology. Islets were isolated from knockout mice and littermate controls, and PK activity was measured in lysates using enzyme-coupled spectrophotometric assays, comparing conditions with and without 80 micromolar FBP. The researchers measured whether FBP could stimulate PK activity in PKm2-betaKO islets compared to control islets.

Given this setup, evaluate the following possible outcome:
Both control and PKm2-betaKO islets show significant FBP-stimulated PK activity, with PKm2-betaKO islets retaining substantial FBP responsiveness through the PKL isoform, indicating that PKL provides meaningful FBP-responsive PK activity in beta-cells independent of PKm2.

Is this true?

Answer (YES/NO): NO